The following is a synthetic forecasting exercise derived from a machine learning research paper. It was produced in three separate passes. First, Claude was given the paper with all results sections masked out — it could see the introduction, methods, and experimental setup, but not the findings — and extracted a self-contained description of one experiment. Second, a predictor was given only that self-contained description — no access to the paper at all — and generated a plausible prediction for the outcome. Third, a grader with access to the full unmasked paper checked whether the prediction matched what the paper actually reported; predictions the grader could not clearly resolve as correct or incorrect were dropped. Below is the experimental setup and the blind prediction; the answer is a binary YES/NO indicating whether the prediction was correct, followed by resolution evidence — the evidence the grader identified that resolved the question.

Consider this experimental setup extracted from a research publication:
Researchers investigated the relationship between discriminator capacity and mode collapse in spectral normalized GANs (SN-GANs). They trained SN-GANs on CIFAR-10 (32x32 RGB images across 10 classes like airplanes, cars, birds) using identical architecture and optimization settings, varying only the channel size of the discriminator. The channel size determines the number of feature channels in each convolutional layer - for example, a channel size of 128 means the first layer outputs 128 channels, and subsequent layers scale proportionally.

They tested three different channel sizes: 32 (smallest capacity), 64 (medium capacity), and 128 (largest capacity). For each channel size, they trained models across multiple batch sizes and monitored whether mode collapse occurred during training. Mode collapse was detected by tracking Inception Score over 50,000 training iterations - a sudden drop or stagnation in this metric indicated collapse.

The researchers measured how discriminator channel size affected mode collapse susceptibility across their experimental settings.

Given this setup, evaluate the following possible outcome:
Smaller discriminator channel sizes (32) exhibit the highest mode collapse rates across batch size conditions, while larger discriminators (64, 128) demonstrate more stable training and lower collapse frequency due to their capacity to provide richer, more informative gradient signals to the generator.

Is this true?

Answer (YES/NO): YES